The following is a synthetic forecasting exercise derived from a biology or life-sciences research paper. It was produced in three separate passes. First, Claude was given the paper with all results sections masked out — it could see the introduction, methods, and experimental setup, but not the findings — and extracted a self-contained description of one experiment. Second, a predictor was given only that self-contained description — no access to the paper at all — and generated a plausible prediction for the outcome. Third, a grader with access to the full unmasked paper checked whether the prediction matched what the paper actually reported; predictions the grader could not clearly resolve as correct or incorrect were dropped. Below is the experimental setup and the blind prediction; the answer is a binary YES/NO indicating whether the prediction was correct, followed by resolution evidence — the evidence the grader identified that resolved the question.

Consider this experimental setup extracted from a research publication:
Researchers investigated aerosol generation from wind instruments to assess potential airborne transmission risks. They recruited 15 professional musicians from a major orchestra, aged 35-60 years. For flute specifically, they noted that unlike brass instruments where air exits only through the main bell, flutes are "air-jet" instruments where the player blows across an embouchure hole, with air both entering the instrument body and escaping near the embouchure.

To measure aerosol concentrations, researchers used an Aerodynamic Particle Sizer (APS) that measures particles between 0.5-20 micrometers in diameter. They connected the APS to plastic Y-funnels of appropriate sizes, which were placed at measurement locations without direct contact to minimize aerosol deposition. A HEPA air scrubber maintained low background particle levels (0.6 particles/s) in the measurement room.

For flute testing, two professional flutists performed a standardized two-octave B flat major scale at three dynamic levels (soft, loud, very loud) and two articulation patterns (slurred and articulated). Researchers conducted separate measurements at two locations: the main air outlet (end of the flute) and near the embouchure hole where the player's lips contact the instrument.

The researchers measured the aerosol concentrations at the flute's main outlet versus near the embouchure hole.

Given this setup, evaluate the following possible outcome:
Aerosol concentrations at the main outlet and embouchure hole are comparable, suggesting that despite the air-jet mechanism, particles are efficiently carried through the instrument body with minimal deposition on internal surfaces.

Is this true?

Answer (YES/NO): NO